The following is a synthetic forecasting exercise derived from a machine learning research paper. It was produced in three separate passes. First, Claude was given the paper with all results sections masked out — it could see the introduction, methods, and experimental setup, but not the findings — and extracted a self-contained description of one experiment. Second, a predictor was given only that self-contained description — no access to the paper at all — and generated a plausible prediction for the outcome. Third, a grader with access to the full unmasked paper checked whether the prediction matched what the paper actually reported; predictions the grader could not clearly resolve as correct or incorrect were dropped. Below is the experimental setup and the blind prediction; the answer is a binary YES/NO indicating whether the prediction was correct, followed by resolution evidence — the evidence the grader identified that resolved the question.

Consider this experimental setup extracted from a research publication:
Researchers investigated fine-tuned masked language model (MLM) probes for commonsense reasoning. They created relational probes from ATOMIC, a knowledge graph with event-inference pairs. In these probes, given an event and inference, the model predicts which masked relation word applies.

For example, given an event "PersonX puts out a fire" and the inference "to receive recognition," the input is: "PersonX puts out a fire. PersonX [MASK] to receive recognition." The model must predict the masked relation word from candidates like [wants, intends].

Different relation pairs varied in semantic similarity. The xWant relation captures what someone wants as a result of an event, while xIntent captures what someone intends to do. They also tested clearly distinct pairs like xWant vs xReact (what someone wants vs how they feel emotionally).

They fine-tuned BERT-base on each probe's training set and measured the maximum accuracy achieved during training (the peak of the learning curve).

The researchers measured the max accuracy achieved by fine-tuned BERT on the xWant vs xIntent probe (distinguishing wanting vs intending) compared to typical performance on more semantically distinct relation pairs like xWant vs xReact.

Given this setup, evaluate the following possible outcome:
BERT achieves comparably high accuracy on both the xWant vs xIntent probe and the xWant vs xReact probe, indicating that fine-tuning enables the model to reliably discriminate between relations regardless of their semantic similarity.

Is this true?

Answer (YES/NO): NO